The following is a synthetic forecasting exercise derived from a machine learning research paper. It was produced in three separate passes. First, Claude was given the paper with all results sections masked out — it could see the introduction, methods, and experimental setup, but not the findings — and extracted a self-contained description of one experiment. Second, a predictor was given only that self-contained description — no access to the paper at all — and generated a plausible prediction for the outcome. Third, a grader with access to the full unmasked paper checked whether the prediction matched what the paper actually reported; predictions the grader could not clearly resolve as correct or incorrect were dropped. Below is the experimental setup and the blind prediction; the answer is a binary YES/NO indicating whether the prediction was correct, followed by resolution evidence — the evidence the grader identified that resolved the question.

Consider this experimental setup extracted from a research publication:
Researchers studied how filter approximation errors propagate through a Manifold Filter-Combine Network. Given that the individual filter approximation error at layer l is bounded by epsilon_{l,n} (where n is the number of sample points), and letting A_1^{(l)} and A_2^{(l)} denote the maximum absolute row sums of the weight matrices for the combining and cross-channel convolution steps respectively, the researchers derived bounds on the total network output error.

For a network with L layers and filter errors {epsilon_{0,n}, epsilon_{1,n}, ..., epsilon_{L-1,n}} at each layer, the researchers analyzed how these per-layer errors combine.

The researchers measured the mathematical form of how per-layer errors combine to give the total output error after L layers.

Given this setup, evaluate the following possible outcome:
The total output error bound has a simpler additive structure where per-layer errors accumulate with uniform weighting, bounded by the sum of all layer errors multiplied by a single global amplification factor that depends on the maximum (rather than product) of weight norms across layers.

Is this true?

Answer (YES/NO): NO